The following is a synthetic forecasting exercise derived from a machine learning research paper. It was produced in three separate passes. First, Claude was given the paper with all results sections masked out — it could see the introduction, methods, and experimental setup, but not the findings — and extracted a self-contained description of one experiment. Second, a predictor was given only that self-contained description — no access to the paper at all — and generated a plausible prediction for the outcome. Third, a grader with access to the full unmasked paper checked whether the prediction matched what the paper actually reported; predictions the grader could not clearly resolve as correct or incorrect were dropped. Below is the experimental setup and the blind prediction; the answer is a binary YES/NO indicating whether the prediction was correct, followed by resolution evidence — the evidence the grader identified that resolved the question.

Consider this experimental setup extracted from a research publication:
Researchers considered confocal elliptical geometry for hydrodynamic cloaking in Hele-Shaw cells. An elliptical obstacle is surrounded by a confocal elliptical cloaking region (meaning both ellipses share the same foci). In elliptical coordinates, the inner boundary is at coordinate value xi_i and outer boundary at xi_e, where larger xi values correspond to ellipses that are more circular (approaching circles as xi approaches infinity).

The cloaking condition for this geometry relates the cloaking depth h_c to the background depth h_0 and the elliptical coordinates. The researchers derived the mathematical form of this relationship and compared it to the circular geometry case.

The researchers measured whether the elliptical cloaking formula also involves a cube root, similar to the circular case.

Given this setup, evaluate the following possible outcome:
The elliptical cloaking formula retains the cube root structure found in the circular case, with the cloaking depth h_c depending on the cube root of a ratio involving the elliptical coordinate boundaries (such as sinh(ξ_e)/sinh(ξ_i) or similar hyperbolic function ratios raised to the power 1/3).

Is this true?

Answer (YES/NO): YES